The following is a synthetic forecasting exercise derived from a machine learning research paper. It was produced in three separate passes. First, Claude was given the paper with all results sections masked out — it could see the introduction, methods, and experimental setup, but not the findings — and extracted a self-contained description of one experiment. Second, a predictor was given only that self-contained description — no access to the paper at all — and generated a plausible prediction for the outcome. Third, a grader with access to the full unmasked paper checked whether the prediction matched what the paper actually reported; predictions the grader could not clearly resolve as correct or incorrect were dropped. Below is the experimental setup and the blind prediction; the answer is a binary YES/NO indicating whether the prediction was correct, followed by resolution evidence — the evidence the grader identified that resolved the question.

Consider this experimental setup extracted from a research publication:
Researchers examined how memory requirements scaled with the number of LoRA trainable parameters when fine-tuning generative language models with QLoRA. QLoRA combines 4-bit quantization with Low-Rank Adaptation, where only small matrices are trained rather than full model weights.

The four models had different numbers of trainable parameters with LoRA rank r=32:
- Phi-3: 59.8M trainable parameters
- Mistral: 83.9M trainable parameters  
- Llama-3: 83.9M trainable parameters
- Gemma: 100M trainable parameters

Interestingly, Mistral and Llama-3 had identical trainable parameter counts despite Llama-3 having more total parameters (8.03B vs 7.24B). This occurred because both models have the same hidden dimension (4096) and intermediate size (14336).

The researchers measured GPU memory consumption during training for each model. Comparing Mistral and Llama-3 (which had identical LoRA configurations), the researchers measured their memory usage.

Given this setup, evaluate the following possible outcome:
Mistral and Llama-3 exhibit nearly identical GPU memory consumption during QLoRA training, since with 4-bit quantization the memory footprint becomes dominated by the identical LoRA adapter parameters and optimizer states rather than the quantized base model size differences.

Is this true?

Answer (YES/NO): NO